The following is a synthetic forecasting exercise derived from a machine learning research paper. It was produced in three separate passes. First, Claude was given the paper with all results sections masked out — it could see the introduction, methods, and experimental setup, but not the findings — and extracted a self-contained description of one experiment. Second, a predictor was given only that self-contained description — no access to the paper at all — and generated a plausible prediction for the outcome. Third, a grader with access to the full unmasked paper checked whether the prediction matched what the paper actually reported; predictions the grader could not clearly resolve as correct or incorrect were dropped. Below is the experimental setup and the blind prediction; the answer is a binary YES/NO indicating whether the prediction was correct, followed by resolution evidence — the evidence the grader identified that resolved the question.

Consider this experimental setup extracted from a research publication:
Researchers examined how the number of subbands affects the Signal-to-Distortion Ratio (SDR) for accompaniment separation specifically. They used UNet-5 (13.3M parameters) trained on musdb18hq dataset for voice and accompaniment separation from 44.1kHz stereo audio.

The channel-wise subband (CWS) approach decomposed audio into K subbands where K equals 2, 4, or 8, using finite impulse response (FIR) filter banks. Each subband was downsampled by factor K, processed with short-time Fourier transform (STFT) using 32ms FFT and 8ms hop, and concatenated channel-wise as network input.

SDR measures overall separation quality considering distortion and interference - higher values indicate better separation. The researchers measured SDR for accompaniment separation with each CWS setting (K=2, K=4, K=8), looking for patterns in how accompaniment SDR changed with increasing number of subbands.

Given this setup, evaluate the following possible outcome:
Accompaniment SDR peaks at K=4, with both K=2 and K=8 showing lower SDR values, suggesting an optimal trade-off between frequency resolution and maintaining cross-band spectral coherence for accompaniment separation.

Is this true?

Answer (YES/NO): NO